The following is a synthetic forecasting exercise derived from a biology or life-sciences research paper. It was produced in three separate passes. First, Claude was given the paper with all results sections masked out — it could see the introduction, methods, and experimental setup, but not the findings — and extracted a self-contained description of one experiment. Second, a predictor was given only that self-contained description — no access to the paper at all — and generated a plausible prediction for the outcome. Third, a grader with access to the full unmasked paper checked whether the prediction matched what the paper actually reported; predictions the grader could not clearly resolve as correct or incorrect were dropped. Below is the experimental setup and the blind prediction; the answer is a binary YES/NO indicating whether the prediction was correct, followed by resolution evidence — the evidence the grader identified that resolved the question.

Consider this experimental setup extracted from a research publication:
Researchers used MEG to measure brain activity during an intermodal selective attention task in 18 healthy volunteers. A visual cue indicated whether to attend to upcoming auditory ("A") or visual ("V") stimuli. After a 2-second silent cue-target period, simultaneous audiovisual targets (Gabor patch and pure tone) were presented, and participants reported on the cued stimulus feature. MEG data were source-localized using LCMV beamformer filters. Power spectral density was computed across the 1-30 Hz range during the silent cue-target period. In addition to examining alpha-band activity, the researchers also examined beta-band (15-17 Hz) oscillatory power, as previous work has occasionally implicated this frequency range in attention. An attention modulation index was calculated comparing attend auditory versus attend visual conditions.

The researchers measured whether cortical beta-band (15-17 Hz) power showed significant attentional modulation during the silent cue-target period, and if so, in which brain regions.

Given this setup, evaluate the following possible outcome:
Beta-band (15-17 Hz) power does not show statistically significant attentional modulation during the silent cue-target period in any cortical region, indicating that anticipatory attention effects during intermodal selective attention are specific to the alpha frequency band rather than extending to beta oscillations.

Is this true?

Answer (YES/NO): NO